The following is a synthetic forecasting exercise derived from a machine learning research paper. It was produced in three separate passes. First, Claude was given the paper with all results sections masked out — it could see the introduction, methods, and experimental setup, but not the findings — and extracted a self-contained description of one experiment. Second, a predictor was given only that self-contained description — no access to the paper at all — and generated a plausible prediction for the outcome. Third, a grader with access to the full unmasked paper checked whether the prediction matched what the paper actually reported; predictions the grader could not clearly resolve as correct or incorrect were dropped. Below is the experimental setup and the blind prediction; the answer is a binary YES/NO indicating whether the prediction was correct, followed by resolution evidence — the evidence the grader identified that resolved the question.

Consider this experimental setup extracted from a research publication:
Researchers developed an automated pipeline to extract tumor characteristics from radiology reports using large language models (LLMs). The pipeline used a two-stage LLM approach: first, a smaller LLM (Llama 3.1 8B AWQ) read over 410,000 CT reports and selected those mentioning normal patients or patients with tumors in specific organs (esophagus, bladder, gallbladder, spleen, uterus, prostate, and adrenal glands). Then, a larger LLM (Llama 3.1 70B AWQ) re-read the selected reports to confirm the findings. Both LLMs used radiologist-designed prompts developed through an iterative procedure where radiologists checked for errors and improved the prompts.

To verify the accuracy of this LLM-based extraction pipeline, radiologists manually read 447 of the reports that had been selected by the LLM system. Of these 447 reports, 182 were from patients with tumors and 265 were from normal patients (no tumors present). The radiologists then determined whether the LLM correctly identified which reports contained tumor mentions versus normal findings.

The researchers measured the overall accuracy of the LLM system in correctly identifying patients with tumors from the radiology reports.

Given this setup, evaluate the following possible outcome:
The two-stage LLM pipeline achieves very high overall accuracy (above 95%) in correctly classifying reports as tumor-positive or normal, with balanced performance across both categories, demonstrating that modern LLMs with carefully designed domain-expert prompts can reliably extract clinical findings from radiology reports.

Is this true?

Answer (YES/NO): NO